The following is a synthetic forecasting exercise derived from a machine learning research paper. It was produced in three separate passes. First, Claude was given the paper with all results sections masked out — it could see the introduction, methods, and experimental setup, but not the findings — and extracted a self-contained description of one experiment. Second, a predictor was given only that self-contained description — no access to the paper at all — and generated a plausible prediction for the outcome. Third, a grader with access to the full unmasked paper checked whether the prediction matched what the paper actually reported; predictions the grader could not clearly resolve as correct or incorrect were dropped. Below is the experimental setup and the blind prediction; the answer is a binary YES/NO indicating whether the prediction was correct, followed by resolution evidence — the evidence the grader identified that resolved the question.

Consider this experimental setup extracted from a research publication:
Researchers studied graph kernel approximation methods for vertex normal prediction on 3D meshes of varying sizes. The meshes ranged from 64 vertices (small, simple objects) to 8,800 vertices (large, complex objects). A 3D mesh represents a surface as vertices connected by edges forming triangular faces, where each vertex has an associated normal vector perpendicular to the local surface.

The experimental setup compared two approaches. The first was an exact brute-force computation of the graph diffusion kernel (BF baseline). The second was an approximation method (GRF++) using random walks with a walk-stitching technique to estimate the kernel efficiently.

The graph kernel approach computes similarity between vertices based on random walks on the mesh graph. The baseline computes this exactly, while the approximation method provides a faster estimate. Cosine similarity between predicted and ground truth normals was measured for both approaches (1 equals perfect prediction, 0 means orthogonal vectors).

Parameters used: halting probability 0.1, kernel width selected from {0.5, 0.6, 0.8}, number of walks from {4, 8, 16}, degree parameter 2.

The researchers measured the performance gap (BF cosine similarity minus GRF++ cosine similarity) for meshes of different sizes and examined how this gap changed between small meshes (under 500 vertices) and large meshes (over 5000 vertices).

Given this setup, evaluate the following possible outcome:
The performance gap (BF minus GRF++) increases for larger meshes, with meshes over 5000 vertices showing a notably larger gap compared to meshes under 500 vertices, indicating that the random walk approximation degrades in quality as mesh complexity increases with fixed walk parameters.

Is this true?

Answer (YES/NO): NO